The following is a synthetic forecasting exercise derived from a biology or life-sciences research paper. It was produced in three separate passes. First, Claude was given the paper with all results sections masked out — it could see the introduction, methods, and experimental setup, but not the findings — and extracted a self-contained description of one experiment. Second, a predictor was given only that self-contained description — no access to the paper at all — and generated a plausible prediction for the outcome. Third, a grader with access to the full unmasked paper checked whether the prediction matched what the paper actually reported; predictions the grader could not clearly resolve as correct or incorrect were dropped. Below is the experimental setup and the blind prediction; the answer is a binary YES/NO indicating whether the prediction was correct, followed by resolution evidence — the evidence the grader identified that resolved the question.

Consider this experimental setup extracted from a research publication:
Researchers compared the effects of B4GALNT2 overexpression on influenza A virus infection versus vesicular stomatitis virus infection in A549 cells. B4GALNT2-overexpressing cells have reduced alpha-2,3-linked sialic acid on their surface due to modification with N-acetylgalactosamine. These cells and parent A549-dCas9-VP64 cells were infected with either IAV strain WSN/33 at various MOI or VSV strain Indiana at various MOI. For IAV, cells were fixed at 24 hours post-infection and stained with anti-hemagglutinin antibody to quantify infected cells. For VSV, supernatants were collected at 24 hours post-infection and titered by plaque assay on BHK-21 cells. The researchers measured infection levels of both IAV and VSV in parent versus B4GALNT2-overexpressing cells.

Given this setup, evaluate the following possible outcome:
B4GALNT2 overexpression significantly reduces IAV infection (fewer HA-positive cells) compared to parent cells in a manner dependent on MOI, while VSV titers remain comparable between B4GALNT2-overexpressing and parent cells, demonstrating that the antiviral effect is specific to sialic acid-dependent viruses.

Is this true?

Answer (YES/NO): YES